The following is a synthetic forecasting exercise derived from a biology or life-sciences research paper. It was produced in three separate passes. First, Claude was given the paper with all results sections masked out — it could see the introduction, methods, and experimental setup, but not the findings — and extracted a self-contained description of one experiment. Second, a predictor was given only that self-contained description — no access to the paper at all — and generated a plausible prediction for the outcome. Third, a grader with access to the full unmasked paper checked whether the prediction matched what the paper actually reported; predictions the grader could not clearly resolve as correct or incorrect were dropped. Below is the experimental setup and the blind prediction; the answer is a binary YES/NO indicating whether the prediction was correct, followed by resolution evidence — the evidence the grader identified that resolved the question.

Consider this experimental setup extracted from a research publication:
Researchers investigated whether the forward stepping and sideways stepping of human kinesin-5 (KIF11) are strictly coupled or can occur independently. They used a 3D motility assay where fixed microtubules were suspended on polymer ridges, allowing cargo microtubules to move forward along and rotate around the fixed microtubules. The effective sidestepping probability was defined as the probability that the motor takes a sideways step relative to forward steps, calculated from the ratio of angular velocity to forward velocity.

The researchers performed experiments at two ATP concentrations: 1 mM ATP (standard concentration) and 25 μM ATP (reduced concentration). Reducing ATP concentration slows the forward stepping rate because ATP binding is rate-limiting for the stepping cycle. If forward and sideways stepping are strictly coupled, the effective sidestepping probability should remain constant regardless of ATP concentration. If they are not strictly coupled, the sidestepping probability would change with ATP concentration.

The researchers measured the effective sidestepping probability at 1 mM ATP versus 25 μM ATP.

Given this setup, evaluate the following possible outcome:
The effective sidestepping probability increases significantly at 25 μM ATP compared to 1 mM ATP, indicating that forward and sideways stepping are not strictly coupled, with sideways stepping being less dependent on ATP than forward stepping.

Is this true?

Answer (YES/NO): YES